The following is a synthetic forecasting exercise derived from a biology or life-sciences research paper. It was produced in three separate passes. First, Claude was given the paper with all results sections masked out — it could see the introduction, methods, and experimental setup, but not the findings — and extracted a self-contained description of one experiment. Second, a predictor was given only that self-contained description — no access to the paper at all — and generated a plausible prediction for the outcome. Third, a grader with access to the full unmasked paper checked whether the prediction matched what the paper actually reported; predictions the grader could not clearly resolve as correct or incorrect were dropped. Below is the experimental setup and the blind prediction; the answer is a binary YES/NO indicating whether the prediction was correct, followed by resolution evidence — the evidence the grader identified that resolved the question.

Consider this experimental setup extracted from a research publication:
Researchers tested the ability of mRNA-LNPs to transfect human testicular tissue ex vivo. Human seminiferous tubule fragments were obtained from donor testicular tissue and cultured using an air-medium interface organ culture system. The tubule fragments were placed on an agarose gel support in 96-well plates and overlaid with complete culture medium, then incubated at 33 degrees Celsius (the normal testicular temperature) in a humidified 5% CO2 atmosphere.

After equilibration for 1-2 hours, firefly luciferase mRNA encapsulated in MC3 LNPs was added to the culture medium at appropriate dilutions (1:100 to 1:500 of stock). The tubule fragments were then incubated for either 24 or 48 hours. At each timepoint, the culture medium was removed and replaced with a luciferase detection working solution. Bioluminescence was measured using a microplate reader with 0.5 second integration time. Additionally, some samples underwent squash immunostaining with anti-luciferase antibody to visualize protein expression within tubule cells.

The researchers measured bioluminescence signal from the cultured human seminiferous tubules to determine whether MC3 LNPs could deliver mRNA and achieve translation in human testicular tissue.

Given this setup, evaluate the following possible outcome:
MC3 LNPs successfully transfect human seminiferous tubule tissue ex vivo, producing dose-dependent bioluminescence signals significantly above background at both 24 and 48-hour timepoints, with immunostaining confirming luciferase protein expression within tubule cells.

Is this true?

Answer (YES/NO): NO